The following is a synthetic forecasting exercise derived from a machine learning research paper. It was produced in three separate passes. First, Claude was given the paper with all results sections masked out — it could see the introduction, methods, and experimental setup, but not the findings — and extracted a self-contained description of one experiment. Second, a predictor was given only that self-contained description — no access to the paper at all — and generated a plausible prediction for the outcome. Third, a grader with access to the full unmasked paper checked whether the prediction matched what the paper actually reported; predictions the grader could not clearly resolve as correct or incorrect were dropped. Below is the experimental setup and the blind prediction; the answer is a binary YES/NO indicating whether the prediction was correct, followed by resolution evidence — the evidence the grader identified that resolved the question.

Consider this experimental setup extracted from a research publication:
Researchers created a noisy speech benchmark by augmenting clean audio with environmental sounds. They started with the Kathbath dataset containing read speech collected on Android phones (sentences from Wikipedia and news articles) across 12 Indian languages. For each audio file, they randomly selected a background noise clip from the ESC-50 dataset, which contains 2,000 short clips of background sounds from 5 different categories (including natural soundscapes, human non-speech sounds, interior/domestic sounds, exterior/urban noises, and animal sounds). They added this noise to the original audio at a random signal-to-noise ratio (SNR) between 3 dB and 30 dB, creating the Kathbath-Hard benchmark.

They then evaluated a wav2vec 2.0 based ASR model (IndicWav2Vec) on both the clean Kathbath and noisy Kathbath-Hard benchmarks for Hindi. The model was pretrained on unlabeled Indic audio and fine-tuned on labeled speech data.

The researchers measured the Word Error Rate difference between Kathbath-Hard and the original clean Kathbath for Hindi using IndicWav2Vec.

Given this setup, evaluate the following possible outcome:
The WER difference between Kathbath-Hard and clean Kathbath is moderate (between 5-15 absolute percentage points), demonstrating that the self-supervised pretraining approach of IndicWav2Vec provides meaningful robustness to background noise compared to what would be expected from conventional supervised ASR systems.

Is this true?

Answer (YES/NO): NO